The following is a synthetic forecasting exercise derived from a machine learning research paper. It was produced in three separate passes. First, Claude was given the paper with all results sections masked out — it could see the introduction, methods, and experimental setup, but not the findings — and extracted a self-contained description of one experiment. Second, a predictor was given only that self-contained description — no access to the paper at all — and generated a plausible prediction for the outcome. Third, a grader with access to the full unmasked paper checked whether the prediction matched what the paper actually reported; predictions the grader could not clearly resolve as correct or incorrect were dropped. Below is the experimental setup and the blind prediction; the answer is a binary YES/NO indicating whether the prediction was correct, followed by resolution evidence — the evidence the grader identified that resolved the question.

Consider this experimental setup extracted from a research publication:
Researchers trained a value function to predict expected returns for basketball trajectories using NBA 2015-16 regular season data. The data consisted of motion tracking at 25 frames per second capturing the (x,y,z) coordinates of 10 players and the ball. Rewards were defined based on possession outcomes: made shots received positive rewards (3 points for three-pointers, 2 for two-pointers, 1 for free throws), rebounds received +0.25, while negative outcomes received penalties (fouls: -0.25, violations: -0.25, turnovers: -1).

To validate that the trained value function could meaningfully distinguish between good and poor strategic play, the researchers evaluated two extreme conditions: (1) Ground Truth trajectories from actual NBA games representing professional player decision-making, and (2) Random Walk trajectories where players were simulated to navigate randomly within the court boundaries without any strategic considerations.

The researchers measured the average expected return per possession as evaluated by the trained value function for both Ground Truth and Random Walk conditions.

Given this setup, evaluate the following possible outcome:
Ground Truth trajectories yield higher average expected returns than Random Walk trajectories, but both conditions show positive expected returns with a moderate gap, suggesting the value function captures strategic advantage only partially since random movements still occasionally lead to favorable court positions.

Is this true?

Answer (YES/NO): NO